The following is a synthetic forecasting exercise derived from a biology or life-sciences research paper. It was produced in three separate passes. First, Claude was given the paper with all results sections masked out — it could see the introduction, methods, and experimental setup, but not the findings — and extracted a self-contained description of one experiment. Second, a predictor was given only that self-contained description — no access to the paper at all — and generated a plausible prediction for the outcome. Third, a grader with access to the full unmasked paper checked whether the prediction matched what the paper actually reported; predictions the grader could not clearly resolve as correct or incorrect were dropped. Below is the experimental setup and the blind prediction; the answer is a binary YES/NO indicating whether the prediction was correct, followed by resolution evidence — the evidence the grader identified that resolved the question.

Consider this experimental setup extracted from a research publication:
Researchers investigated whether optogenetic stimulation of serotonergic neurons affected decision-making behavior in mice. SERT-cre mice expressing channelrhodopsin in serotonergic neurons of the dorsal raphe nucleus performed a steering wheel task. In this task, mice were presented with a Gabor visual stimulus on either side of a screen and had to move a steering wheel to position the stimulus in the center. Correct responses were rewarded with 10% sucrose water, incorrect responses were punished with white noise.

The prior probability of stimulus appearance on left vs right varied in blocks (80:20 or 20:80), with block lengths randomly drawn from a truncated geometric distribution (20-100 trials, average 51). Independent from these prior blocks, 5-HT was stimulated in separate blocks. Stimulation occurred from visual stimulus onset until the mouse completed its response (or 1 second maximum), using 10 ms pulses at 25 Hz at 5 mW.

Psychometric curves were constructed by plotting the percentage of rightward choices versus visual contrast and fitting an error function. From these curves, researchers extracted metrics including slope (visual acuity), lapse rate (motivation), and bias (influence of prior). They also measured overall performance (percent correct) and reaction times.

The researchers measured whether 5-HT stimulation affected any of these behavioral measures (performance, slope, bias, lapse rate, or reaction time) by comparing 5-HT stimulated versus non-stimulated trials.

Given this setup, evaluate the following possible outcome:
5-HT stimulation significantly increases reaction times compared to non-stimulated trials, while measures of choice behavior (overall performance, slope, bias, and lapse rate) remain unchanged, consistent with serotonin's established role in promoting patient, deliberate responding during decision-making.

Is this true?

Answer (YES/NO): NO